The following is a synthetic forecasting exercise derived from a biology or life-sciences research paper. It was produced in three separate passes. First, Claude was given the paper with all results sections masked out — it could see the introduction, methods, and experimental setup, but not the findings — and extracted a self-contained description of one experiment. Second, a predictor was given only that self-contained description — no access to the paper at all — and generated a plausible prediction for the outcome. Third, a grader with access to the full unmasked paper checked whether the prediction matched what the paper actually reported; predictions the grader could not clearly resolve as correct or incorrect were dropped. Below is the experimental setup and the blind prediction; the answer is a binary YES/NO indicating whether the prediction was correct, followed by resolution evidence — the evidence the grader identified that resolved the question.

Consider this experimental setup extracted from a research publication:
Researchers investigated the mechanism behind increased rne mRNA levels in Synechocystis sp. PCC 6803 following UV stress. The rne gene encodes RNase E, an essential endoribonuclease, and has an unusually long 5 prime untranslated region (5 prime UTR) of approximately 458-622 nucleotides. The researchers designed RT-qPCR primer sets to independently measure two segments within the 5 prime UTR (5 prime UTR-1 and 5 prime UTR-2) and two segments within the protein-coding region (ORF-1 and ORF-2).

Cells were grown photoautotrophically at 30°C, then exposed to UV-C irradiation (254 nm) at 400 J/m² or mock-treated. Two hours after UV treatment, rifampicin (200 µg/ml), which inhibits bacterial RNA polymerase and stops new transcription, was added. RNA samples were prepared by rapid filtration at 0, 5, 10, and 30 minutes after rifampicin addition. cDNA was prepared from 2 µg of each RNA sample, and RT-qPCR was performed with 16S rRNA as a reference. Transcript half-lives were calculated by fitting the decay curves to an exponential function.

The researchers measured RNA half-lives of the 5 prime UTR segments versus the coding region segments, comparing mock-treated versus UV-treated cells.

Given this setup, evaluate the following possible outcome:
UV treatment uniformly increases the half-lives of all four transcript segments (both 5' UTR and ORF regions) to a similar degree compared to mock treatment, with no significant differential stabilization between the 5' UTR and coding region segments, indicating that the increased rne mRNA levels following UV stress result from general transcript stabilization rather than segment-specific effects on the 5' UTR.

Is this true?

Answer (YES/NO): NO